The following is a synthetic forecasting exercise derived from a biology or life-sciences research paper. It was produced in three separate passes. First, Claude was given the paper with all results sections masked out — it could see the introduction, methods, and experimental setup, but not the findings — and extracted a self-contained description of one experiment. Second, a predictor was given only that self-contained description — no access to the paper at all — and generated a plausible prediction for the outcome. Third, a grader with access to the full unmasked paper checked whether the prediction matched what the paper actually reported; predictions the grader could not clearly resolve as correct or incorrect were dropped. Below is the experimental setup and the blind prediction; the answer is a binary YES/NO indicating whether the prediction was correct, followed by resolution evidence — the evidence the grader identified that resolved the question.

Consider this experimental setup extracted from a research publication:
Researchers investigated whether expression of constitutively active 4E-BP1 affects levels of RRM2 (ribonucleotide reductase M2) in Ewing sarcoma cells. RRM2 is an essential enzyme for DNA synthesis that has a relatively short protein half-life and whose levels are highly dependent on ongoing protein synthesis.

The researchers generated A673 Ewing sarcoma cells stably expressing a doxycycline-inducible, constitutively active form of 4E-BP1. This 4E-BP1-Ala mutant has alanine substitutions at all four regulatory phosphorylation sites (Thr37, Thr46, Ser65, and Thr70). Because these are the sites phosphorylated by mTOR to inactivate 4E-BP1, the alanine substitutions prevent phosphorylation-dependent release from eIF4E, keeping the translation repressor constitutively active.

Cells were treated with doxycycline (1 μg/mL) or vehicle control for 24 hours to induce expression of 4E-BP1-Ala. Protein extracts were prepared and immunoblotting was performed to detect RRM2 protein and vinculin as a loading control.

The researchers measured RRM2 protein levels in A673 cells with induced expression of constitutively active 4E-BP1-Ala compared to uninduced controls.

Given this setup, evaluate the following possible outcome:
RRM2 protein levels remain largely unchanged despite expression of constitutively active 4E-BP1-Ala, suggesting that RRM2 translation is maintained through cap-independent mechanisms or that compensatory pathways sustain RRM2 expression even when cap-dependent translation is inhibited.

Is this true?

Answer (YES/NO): NO